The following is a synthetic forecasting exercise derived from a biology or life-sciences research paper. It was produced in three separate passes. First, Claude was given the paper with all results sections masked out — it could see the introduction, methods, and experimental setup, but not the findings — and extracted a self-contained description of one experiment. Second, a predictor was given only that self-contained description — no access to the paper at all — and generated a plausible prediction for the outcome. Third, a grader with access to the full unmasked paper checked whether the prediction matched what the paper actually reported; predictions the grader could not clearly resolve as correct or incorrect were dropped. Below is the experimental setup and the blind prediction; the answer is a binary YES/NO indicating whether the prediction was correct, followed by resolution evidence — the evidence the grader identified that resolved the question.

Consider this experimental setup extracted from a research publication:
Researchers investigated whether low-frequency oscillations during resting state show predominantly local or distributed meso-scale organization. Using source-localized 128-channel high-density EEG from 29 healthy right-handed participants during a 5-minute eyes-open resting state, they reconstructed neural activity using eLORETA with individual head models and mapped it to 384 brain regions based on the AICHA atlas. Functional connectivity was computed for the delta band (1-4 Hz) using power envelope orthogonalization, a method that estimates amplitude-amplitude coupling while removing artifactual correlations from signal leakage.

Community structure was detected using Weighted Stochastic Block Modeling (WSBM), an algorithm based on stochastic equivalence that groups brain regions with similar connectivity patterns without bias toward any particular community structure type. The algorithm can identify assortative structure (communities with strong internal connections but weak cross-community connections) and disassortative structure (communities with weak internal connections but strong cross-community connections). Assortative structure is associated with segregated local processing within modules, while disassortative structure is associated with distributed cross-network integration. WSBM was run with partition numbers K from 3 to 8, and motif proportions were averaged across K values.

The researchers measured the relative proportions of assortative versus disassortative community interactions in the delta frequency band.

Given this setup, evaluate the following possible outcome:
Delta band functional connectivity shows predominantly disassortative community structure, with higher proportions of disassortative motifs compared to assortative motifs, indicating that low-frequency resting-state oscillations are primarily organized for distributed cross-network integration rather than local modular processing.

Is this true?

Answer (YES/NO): NO